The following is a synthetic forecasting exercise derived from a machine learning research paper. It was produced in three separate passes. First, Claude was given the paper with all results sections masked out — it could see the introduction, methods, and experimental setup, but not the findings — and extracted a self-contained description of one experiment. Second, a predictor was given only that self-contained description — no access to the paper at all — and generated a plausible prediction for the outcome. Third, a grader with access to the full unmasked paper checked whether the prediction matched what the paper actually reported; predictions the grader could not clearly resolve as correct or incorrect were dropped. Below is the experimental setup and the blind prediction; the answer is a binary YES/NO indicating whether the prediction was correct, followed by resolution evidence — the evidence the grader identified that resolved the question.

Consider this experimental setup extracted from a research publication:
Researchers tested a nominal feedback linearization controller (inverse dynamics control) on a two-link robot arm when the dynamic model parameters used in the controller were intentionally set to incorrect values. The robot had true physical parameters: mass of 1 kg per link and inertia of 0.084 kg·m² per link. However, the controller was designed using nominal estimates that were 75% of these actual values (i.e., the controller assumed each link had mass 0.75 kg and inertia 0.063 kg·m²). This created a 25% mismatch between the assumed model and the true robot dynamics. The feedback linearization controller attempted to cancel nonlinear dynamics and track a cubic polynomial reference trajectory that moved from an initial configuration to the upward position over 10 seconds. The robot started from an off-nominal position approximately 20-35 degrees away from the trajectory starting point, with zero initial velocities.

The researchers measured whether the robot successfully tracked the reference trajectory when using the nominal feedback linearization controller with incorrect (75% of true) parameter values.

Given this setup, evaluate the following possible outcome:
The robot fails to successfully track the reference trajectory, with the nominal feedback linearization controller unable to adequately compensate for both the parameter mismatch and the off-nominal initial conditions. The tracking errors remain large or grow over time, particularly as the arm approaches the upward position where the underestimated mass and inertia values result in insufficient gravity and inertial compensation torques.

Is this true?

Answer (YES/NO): YES